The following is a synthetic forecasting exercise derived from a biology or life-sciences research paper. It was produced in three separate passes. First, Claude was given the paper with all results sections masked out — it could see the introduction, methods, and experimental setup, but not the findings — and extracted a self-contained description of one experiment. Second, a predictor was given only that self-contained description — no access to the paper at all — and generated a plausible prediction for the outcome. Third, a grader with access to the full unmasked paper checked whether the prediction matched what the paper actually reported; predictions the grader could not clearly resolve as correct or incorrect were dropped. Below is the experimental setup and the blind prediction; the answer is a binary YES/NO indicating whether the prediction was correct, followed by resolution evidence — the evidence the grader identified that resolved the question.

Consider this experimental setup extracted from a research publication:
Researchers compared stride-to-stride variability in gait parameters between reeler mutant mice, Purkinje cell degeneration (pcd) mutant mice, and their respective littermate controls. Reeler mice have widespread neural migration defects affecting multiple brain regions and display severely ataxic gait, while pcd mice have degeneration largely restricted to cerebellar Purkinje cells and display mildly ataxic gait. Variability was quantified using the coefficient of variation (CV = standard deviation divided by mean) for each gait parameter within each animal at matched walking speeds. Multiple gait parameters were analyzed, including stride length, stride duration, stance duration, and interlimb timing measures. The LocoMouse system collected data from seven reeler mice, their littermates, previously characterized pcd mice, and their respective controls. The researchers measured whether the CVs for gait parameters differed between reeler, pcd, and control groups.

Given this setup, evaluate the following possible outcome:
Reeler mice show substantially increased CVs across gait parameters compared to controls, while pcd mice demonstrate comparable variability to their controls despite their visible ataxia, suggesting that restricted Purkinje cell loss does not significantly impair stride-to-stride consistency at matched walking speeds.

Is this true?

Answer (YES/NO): YES